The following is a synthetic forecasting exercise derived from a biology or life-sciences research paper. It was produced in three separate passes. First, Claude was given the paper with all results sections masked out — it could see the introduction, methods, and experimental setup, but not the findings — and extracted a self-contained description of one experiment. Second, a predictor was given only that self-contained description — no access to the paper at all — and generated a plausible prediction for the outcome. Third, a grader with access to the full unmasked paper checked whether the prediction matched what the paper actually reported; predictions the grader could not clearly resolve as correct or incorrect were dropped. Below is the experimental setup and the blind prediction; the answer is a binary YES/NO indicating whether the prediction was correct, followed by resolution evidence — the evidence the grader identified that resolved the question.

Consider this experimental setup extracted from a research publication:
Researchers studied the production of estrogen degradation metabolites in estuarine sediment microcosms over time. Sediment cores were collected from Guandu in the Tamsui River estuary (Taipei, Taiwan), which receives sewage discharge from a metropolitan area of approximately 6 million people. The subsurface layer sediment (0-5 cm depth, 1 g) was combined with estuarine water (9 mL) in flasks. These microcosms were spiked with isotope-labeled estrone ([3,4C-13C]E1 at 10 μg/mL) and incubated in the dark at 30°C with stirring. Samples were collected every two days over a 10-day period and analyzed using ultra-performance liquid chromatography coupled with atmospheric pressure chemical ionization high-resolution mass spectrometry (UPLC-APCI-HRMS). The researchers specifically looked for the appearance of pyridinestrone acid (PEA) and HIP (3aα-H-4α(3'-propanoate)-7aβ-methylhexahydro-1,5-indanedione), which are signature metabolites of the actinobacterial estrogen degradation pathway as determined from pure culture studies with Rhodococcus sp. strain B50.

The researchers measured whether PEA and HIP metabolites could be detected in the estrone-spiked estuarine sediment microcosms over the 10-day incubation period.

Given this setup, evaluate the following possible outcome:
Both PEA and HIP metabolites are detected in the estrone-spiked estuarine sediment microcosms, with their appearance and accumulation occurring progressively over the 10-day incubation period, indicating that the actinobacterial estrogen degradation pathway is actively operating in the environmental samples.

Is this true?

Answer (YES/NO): YES